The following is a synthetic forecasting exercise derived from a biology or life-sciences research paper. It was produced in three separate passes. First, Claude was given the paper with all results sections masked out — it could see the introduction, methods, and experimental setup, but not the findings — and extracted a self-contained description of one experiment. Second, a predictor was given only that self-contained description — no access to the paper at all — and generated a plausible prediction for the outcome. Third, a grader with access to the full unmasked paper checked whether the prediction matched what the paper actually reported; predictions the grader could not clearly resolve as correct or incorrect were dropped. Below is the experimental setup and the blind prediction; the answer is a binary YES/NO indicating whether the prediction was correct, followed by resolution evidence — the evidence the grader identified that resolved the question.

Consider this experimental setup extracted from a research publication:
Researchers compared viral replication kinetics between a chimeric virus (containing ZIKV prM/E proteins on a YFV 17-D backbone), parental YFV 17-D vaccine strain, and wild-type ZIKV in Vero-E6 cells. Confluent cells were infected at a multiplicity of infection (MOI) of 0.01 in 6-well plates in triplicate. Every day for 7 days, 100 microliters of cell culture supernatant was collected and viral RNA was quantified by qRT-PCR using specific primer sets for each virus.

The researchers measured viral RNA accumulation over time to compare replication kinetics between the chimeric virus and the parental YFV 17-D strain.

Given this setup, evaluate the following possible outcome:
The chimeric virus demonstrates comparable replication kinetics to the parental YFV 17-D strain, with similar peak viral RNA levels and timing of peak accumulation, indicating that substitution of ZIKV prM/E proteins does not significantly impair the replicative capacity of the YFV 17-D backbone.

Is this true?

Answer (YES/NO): NO